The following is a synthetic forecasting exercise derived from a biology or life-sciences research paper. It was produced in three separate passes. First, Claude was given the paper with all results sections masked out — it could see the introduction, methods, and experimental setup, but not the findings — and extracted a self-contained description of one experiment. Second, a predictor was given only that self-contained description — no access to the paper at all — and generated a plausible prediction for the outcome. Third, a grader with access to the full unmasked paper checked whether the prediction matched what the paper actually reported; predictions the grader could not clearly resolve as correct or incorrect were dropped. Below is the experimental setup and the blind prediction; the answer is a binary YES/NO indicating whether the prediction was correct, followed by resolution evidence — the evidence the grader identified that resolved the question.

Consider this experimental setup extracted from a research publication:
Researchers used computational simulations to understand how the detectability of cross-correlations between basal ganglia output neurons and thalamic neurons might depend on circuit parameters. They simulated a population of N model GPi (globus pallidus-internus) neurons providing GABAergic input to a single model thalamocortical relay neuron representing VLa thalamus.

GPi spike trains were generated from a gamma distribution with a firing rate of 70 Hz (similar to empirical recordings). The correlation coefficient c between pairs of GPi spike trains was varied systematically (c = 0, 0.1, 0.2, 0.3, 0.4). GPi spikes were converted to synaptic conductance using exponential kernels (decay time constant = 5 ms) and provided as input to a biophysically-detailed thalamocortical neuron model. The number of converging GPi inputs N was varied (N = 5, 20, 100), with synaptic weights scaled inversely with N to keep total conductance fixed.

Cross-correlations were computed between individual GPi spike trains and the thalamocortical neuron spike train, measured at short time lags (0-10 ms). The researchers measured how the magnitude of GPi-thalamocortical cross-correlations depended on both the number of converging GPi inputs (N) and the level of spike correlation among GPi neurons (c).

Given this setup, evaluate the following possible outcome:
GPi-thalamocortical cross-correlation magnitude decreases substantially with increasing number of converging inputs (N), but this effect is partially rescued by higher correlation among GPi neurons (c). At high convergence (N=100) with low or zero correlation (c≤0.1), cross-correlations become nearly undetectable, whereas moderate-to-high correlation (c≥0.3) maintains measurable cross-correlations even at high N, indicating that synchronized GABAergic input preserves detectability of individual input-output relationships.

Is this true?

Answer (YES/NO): YES